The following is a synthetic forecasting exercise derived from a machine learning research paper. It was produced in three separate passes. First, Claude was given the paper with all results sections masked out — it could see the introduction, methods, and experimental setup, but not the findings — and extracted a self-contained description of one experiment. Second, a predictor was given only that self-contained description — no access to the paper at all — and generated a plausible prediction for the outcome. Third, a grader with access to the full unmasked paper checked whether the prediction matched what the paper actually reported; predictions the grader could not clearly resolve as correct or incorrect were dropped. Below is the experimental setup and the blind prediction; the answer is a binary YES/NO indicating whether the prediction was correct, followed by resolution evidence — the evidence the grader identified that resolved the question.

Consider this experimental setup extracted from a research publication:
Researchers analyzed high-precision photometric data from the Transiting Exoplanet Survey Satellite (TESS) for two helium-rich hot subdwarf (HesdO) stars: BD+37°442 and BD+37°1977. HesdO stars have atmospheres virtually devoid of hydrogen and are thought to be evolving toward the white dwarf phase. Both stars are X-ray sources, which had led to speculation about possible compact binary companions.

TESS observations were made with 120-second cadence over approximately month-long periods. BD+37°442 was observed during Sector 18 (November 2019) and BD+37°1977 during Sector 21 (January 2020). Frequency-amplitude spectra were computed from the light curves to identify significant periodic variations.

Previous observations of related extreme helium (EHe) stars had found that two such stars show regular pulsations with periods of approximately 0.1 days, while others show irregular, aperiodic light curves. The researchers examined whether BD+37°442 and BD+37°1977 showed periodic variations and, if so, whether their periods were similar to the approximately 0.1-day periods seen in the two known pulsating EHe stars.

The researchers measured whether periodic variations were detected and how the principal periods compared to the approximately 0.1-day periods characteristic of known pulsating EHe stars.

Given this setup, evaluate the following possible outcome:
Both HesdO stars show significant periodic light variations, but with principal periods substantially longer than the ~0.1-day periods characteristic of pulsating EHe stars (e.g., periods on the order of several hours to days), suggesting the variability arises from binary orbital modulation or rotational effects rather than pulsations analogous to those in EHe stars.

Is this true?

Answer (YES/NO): NO